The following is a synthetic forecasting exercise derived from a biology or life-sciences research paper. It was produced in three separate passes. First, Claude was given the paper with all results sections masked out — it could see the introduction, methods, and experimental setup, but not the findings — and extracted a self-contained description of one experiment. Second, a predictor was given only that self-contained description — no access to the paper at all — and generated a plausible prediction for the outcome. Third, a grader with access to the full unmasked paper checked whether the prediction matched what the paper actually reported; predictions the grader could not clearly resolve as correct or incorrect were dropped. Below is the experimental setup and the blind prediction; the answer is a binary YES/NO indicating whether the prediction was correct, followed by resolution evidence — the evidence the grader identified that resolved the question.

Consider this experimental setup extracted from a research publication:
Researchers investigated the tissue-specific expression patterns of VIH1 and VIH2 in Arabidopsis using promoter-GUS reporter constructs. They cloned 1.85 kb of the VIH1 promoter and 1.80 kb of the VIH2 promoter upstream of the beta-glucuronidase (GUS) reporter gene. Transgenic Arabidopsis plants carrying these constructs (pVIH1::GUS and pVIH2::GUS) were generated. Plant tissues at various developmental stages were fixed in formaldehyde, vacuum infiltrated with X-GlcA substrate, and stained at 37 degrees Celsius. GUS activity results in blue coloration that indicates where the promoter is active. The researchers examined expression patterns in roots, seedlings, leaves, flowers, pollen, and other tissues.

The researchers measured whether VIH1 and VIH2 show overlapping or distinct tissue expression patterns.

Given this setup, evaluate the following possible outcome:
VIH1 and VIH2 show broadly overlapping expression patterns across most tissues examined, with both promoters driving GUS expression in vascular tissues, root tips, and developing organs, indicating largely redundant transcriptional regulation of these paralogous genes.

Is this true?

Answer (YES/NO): NO